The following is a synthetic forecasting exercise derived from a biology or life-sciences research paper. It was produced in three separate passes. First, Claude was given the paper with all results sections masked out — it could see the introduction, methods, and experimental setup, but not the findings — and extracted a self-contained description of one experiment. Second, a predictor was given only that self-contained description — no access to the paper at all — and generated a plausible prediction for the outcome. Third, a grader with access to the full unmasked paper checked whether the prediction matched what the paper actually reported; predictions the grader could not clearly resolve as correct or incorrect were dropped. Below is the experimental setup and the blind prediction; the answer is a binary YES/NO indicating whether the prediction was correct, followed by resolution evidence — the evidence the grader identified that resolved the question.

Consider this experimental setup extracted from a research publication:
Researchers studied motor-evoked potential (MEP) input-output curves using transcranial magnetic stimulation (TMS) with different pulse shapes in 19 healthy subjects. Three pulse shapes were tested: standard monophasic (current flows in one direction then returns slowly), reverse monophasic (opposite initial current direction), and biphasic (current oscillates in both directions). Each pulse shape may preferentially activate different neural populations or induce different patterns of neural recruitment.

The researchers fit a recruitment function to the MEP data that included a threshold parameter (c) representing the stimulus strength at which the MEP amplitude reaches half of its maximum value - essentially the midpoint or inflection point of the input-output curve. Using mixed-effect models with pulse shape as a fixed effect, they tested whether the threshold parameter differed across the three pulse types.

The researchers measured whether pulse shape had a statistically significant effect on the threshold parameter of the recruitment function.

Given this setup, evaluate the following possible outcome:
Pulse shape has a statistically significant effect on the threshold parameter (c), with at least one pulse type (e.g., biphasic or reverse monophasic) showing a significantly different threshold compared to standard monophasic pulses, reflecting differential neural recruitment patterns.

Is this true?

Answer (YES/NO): YES